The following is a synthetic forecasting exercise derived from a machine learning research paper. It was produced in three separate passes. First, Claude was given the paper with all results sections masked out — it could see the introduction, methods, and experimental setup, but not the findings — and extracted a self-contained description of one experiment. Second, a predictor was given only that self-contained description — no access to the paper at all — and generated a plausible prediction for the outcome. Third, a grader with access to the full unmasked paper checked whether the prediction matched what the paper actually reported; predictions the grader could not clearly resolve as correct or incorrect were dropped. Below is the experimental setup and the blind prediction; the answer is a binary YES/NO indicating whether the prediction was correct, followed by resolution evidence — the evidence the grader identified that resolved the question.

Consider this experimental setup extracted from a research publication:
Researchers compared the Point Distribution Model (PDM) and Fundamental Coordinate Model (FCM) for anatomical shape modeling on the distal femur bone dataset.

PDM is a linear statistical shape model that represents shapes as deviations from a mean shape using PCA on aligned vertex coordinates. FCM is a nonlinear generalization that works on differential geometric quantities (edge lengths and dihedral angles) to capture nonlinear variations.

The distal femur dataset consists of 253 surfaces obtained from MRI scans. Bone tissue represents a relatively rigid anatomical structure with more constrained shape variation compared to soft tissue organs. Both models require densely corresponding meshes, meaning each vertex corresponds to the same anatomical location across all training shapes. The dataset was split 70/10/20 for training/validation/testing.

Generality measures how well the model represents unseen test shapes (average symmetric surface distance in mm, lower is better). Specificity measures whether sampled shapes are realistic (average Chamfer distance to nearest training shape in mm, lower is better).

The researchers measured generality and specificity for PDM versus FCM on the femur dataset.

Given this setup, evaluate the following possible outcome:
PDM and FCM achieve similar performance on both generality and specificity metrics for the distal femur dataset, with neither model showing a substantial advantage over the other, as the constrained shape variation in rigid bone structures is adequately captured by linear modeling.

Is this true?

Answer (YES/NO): YES